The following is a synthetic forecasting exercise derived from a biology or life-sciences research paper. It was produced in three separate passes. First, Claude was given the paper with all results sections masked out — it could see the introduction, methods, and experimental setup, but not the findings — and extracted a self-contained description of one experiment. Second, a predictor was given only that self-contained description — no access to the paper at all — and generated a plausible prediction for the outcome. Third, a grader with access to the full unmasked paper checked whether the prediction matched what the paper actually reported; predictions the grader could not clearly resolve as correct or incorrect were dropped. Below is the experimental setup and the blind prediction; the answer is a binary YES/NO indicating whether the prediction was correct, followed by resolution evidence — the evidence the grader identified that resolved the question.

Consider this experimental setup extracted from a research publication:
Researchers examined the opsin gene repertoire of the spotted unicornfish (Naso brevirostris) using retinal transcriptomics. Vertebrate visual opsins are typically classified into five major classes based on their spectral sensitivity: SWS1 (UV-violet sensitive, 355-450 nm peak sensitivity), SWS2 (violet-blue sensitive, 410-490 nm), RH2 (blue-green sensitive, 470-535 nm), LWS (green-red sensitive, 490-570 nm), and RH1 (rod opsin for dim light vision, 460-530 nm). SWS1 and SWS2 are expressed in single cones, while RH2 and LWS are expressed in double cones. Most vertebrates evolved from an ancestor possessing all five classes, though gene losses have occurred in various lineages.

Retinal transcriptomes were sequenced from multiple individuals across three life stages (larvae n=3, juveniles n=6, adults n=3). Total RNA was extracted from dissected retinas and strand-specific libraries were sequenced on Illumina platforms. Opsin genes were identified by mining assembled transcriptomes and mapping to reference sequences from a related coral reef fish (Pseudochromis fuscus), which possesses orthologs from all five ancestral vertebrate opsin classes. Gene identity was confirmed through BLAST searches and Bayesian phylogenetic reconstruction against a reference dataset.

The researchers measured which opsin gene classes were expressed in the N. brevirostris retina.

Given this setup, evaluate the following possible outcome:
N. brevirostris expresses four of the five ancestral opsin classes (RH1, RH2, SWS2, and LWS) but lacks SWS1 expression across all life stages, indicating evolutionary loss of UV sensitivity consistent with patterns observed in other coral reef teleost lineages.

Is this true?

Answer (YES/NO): YES